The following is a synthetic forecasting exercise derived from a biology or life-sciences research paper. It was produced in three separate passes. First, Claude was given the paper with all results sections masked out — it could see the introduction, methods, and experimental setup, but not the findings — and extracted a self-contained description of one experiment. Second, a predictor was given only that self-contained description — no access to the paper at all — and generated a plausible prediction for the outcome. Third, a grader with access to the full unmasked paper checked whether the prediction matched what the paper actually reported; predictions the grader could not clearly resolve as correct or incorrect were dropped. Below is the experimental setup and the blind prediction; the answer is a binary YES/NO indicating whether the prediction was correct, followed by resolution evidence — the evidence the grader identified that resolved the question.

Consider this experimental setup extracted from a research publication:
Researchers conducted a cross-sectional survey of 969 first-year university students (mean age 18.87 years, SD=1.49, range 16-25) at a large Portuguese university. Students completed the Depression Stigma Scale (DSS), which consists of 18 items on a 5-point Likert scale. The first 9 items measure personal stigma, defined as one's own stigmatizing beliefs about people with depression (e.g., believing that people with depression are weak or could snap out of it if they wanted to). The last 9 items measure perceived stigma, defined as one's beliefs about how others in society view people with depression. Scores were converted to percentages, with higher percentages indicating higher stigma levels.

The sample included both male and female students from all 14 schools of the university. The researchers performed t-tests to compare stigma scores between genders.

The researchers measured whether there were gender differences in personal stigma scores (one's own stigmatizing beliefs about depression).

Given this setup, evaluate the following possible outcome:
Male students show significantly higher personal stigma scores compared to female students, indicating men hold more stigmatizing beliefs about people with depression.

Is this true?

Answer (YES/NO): YES